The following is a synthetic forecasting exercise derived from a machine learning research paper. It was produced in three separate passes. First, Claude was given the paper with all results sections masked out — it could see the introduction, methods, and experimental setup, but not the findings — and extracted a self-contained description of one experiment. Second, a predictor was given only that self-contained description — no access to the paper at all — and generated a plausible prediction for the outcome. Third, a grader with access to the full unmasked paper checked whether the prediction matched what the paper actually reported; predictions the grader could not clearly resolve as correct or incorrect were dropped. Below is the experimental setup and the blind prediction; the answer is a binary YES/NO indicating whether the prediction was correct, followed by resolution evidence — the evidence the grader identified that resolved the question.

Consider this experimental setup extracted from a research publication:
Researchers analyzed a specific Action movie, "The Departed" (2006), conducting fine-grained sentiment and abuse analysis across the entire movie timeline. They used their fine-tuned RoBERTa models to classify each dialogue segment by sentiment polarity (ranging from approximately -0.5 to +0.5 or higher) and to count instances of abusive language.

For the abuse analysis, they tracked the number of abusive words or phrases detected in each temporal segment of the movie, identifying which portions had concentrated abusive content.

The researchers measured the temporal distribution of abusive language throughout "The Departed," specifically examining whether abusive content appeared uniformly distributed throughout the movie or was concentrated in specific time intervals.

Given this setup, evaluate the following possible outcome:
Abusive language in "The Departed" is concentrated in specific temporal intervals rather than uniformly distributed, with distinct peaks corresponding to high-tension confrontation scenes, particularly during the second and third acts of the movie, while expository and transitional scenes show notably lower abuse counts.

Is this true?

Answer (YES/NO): YES